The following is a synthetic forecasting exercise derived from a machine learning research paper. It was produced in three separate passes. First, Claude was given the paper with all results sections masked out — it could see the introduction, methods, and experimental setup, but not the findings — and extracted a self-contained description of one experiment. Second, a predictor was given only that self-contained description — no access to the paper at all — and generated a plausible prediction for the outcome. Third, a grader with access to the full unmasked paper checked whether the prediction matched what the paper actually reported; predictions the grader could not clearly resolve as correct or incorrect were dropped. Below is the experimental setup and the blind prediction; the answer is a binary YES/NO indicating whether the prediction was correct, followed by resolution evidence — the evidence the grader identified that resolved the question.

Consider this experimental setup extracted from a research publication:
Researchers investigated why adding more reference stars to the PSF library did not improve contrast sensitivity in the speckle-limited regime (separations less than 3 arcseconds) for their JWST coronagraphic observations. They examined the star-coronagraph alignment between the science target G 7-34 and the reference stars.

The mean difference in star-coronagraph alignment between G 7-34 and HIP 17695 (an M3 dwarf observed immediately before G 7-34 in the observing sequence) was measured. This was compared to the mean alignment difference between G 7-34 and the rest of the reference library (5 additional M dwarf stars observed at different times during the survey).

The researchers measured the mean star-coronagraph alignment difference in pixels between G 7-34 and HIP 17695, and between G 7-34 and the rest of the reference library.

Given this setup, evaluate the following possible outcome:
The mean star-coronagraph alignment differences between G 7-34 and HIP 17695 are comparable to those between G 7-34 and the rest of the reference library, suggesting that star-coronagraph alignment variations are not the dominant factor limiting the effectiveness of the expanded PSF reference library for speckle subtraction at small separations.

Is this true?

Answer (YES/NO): NO